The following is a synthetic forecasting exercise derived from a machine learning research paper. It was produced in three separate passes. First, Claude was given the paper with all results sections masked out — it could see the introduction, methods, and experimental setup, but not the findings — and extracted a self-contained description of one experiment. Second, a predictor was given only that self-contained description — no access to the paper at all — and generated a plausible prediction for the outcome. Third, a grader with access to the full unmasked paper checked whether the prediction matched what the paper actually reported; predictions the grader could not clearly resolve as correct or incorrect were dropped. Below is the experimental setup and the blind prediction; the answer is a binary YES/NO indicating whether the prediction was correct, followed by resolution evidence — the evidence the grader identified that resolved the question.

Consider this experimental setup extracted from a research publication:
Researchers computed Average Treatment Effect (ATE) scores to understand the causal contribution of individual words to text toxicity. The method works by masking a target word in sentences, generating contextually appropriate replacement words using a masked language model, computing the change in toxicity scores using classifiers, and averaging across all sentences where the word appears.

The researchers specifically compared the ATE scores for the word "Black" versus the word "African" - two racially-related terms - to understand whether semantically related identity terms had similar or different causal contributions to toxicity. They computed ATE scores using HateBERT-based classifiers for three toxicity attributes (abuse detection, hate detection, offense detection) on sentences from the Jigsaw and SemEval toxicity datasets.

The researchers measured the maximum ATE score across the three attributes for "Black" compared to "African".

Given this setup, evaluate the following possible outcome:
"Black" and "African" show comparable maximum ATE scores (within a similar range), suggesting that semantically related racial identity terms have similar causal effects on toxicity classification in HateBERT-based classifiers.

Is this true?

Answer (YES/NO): NO